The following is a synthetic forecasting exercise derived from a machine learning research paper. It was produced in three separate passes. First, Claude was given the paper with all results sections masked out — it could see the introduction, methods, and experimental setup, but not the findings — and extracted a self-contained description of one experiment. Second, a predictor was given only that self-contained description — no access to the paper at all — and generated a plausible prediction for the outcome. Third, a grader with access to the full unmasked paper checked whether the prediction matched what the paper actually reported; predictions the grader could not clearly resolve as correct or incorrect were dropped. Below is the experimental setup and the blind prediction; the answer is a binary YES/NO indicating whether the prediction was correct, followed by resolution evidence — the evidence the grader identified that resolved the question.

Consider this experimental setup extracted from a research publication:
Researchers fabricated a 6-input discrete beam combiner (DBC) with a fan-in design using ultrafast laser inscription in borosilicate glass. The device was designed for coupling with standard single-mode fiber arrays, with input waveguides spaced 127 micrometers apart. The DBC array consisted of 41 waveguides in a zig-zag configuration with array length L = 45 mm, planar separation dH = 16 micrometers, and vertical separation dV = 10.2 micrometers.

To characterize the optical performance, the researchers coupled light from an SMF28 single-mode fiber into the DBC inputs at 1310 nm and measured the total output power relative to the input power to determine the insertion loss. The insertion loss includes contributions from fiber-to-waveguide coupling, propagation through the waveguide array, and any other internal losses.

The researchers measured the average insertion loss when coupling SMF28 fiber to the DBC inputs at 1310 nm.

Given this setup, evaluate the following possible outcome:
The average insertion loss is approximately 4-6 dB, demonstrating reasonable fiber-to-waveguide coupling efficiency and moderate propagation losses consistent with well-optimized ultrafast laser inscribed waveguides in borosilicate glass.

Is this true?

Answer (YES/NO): NO